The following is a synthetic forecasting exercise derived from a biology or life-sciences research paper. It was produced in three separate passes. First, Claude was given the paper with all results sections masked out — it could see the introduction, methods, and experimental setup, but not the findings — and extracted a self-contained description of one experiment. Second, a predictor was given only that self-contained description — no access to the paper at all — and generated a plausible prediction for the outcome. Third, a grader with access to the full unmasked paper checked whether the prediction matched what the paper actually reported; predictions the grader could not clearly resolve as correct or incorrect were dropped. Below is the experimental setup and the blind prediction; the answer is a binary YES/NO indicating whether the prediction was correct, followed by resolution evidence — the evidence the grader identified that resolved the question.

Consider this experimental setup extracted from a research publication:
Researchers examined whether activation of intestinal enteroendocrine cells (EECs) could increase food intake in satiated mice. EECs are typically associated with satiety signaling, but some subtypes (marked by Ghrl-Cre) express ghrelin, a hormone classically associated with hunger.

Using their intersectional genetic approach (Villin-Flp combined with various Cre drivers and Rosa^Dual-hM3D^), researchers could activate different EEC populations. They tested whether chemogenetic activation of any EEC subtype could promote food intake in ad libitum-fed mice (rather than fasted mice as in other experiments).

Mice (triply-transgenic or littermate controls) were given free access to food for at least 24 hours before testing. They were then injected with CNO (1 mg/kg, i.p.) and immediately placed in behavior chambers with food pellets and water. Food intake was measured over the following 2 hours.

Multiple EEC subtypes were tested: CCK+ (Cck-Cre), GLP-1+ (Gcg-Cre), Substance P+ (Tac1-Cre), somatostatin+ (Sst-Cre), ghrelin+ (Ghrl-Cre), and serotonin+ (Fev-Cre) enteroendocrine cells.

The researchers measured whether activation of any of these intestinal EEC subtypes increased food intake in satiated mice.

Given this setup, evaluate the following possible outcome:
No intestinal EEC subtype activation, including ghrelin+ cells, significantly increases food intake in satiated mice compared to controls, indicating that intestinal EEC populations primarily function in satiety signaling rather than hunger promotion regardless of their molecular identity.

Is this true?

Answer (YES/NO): YES